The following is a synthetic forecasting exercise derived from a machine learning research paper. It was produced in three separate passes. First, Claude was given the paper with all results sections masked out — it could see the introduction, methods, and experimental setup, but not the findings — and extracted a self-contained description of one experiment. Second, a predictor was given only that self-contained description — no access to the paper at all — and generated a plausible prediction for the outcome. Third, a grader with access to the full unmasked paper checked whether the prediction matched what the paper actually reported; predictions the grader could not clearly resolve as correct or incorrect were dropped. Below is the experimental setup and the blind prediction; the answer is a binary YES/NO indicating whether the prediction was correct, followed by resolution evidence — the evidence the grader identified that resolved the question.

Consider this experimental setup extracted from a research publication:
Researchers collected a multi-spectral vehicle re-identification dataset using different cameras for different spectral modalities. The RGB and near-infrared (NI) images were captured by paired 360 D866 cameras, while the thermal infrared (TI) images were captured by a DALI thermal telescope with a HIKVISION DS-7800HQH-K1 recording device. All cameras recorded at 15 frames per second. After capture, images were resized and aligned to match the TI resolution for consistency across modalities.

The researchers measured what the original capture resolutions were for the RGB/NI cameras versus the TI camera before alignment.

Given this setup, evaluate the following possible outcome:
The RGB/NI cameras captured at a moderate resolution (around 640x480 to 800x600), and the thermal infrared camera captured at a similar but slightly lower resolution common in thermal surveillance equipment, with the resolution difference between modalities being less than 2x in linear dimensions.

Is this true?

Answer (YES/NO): NO